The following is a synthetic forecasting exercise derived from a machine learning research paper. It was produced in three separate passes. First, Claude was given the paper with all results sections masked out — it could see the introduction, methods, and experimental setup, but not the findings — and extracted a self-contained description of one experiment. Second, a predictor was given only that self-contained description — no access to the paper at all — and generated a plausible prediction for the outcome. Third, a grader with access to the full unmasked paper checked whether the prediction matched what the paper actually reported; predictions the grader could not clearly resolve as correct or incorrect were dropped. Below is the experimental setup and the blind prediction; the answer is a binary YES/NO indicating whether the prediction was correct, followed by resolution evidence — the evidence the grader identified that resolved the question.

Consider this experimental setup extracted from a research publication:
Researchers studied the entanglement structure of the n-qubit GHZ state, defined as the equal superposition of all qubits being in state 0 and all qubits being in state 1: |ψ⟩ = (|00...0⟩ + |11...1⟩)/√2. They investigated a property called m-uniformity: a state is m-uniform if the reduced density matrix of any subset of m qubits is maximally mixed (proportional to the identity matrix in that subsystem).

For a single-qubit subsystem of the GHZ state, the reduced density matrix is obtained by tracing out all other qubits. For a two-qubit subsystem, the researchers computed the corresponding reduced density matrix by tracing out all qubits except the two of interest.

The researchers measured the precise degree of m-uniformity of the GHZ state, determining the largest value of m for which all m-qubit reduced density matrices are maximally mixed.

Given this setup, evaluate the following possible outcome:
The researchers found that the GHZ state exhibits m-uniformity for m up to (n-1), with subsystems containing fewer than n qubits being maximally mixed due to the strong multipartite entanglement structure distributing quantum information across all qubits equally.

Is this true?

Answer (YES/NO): NO